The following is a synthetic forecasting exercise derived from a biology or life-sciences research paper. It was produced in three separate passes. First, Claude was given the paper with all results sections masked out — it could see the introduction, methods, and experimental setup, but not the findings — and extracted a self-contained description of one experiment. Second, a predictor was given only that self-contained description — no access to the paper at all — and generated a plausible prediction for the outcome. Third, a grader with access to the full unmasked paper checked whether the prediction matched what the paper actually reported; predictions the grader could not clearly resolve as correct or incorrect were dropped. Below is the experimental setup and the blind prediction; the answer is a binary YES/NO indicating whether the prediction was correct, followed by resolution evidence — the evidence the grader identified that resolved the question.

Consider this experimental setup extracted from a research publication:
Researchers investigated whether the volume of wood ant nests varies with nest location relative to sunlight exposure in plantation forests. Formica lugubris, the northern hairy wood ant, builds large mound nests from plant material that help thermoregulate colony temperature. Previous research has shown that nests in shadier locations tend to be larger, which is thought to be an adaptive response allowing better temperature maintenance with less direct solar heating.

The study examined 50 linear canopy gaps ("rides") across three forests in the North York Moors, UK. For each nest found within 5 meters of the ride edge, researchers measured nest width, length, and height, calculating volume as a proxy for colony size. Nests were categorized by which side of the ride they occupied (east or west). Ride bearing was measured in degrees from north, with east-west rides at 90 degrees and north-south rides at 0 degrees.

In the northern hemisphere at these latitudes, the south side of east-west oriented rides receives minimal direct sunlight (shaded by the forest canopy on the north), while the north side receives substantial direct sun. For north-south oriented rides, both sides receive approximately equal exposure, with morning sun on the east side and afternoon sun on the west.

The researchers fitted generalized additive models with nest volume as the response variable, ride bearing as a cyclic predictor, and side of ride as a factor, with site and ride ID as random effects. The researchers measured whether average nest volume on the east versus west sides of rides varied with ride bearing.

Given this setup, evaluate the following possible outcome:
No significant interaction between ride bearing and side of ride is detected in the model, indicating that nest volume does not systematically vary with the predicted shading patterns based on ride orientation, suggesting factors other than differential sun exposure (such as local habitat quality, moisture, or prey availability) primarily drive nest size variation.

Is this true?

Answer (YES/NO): YES